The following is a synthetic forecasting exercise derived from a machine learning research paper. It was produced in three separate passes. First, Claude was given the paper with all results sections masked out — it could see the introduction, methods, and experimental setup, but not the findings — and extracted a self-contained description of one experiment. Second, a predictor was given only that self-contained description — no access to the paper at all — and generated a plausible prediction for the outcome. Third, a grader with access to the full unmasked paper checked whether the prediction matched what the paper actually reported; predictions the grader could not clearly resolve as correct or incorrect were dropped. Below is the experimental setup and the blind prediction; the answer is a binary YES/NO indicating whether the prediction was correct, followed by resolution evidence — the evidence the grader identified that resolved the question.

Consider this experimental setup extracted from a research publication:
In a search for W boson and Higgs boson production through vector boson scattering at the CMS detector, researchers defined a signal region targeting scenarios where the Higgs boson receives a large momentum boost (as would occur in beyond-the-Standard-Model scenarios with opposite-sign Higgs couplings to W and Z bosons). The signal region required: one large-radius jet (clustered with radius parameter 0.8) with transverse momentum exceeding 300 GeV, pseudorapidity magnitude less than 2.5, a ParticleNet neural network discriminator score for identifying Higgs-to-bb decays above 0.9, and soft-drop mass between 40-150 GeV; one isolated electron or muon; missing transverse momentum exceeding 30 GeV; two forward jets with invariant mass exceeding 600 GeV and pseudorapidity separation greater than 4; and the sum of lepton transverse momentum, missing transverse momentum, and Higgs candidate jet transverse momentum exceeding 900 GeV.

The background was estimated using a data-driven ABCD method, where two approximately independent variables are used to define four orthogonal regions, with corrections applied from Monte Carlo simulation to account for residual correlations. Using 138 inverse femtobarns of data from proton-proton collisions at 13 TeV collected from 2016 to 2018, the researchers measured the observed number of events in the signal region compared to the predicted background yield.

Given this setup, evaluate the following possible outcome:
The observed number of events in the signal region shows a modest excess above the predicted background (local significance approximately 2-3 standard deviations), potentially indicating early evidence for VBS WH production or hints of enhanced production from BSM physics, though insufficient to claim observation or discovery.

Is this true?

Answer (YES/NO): NO